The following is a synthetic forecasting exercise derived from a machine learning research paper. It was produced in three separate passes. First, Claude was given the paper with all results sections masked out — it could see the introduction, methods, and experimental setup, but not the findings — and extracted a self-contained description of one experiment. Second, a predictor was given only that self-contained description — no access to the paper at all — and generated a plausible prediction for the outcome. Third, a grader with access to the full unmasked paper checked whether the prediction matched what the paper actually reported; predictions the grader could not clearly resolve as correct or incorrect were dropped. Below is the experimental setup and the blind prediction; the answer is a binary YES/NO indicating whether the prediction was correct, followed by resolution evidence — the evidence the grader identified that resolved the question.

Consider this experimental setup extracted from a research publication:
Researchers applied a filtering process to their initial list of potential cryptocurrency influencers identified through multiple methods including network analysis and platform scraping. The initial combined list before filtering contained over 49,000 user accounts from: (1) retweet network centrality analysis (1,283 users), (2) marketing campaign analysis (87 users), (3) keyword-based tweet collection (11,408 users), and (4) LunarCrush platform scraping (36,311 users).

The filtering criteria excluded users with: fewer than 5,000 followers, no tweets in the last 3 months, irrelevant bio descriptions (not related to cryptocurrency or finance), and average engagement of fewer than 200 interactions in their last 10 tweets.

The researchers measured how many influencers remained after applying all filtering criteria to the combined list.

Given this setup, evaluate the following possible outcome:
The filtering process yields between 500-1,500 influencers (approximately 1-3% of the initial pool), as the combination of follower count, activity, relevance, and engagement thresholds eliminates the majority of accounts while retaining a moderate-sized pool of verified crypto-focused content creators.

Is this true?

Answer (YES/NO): NO